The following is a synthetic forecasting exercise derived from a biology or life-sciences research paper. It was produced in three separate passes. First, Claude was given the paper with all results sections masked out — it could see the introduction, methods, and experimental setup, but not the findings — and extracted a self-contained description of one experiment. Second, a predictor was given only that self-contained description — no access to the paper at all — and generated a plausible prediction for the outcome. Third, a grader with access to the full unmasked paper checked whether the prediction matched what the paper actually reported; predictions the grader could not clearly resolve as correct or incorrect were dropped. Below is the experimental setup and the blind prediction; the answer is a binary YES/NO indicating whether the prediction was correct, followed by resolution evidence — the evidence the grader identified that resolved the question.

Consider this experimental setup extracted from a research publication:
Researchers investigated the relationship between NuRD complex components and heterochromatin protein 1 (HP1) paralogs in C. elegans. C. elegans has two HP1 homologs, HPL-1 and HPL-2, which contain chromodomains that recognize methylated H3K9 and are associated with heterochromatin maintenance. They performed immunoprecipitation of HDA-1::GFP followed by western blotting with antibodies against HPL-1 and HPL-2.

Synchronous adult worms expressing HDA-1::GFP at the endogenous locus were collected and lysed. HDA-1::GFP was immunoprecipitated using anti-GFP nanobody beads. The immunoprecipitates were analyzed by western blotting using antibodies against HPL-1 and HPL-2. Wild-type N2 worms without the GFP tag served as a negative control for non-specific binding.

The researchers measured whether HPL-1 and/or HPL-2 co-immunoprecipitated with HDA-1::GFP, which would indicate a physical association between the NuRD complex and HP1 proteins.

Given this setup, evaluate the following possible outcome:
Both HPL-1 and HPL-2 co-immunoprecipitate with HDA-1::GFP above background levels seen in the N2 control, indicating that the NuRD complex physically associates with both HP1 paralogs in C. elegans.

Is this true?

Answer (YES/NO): YES